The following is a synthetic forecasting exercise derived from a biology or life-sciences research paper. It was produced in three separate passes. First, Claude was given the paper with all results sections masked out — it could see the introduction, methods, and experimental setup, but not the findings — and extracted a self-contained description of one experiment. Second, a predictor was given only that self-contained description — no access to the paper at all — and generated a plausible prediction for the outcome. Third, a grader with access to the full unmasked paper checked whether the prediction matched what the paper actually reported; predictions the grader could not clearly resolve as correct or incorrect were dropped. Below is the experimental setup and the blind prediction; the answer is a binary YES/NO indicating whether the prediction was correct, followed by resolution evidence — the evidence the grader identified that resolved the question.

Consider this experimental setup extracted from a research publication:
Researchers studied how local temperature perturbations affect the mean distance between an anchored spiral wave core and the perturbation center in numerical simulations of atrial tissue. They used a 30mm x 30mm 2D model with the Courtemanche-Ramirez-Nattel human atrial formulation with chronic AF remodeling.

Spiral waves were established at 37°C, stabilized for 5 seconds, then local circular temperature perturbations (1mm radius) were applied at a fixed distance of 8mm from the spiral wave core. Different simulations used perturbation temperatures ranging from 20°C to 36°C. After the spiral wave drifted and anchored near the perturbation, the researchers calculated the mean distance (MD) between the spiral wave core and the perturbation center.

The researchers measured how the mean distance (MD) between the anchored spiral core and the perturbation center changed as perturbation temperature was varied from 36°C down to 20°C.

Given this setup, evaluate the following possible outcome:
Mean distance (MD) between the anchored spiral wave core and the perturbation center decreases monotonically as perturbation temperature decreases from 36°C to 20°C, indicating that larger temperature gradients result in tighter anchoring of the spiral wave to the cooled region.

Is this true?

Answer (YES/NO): YES